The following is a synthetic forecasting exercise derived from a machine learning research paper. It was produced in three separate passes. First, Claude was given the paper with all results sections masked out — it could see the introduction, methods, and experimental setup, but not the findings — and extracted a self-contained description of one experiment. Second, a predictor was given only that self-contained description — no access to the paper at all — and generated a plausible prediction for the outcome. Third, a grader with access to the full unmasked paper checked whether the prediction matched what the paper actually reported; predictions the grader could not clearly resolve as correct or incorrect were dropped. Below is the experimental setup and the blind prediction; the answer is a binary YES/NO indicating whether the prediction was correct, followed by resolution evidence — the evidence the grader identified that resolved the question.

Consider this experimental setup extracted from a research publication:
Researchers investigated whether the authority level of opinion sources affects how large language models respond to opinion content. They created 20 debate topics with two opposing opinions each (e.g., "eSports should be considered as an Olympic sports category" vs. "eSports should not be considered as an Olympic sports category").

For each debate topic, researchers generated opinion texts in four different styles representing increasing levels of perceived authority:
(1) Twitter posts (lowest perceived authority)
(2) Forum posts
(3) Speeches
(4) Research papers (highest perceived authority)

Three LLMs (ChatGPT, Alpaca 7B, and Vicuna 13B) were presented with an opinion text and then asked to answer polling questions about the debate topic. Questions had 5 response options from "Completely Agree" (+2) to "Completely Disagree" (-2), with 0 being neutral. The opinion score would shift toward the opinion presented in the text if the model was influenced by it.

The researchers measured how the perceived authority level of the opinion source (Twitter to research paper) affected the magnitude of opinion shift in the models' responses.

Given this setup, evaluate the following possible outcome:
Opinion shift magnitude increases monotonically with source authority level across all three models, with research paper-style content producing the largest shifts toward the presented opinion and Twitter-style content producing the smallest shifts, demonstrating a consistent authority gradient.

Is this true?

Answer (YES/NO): NO